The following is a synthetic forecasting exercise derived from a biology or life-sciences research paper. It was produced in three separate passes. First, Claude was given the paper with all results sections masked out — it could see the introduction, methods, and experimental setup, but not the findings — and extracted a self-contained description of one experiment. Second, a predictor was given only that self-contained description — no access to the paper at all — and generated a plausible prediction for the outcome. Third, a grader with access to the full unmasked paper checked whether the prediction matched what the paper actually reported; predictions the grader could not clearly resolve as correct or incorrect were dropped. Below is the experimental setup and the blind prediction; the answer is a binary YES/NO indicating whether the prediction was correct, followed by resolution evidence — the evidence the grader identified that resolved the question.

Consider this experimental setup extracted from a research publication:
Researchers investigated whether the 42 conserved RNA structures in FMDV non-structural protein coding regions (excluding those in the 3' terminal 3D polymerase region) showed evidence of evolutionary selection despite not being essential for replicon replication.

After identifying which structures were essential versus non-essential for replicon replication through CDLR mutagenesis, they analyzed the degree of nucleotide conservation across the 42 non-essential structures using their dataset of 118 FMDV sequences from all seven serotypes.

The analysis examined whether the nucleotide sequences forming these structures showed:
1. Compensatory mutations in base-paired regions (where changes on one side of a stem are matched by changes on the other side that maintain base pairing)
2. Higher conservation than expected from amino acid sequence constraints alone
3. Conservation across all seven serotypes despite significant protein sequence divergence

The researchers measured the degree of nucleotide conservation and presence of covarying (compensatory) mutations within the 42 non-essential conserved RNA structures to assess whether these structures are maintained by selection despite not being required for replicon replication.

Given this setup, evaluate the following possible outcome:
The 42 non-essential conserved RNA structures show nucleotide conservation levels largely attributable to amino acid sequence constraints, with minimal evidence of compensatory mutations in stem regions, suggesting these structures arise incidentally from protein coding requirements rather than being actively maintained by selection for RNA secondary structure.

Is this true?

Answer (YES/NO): NO